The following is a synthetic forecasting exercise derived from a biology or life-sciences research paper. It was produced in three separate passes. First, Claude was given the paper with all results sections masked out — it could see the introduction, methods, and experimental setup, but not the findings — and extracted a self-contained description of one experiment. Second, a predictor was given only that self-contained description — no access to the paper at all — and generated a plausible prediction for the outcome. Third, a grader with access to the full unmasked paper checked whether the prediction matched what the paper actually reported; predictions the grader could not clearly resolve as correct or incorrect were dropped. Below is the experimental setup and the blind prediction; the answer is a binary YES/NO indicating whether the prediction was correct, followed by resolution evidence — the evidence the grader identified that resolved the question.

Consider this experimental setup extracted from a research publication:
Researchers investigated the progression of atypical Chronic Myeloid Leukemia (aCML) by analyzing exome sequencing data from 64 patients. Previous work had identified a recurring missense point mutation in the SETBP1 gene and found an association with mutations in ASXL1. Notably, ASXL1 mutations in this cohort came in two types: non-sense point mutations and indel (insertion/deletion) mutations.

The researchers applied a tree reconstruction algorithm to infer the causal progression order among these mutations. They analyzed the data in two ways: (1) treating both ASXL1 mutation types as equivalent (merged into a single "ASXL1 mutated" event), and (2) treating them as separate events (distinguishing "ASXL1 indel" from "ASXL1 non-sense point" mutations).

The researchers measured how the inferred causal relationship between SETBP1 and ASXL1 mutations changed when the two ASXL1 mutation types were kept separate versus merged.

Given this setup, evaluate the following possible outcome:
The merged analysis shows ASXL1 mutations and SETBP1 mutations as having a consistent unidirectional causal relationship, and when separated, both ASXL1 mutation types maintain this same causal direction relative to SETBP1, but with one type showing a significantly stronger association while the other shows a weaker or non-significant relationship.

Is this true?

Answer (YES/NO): NO